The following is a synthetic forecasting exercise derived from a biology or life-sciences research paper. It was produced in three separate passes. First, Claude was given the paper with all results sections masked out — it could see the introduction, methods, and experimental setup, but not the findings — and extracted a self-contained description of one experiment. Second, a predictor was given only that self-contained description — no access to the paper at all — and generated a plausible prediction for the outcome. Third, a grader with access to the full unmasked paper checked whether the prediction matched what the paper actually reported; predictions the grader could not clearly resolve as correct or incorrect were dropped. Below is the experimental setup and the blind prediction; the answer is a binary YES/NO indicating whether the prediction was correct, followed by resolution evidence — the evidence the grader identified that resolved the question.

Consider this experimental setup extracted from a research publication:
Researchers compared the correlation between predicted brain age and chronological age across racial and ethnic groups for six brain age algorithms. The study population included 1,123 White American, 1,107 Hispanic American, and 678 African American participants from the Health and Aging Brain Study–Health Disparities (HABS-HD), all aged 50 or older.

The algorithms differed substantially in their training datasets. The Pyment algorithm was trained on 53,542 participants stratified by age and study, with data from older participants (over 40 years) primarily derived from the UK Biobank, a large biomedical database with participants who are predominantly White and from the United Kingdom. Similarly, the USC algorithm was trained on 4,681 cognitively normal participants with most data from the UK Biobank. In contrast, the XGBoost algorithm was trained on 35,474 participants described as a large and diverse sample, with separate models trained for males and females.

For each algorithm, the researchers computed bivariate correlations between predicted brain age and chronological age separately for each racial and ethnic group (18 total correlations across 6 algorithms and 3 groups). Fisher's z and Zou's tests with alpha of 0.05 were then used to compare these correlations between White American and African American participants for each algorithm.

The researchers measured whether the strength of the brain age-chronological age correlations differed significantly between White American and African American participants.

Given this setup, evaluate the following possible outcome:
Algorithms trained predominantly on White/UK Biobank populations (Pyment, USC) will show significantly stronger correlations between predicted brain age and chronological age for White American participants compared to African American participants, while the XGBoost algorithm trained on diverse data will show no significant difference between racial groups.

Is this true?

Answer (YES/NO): NO